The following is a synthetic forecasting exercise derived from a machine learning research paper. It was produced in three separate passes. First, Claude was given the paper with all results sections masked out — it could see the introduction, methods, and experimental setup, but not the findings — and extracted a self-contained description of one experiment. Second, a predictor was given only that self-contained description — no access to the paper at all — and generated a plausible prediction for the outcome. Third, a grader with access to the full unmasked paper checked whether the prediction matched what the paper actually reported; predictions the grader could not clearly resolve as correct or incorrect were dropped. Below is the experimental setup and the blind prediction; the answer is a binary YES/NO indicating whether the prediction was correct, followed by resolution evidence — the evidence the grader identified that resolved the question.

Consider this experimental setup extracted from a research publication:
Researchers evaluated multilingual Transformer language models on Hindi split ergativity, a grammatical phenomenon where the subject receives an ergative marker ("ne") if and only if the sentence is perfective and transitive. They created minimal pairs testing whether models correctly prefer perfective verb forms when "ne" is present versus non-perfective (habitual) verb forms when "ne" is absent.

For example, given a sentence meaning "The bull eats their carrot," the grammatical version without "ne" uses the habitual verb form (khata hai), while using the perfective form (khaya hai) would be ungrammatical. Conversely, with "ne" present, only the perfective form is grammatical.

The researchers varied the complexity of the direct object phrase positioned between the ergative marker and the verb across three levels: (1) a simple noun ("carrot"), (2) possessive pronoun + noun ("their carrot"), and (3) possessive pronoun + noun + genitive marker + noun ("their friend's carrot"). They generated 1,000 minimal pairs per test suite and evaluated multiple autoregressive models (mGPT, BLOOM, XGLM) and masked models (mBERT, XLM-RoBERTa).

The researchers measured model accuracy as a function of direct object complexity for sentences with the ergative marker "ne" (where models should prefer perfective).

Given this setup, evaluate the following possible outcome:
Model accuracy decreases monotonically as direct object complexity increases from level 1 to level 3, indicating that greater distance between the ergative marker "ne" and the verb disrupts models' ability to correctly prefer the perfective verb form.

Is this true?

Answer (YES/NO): NO